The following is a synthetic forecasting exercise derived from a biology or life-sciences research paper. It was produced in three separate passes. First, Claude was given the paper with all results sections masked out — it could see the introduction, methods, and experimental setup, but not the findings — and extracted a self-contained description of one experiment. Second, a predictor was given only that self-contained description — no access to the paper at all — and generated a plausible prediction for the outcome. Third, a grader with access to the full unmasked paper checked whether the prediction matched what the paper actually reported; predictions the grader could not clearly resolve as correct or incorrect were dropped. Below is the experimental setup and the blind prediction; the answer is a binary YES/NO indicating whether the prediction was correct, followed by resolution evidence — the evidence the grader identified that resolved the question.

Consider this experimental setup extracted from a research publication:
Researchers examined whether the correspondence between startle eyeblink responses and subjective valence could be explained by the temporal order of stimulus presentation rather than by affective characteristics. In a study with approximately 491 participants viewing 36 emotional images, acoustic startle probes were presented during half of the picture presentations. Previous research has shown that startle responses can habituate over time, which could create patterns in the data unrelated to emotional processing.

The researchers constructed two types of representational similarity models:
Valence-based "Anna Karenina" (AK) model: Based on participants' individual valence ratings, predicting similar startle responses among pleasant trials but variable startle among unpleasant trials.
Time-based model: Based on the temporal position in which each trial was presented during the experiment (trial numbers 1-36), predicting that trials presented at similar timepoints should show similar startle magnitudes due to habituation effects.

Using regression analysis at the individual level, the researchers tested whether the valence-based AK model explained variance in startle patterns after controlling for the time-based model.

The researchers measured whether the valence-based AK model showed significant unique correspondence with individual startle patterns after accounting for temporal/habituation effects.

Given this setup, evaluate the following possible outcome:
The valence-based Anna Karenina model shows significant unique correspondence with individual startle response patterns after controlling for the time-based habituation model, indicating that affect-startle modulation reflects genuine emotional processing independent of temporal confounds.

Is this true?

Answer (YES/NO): YES